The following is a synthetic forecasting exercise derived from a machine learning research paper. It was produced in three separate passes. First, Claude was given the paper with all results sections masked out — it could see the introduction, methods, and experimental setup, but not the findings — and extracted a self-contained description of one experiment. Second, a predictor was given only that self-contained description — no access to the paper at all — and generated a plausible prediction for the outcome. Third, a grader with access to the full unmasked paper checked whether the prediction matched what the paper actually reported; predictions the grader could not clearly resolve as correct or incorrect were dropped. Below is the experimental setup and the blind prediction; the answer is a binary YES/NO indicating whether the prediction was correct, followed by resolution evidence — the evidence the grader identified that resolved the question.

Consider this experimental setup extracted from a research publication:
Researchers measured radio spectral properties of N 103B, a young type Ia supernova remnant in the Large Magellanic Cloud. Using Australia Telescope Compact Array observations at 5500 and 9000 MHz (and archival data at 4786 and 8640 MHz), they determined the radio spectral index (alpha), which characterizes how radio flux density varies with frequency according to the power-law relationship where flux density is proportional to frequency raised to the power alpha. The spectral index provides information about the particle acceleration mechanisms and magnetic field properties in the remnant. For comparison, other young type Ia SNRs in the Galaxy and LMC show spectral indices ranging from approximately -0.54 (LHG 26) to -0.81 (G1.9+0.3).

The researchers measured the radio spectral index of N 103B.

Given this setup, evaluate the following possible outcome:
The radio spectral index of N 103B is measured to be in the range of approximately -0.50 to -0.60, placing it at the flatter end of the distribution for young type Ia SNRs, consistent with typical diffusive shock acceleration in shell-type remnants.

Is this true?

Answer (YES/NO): NO